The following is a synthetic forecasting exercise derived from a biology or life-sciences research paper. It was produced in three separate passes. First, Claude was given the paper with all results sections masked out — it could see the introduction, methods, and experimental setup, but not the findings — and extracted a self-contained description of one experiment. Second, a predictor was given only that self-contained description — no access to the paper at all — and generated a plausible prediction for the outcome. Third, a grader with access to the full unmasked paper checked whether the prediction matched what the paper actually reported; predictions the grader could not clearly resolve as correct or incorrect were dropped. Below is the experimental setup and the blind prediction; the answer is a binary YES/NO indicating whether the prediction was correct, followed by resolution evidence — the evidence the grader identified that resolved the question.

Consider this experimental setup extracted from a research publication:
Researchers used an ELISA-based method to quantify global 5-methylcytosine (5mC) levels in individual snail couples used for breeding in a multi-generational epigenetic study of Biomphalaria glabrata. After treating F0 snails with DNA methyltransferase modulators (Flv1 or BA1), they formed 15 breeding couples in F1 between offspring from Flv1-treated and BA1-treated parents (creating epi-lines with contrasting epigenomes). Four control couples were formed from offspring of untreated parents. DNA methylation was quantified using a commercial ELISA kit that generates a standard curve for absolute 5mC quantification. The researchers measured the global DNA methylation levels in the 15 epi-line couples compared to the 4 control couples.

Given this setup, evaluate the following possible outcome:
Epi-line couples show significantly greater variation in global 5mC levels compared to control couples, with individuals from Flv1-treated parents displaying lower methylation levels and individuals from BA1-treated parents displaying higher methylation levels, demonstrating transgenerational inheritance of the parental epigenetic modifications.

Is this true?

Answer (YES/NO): YES